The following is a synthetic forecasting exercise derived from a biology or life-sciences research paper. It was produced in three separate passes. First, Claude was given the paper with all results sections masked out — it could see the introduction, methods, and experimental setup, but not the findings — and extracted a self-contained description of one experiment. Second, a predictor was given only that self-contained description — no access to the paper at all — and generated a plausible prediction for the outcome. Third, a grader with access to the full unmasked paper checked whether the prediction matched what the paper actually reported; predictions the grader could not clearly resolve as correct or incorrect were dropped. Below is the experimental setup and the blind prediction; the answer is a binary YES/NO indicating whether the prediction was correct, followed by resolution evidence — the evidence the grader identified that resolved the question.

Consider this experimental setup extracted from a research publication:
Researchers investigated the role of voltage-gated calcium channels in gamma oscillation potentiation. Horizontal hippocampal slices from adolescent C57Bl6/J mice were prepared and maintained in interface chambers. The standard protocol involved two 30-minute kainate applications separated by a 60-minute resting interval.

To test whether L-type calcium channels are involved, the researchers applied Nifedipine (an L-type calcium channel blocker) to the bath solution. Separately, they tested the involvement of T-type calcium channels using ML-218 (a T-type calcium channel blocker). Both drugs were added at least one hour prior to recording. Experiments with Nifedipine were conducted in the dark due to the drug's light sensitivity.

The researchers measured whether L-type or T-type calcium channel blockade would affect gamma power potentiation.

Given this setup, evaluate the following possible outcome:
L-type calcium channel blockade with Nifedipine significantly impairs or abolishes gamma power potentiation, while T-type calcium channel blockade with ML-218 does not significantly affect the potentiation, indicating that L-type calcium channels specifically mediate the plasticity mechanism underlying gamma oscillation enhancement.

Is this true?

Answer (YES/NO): NO